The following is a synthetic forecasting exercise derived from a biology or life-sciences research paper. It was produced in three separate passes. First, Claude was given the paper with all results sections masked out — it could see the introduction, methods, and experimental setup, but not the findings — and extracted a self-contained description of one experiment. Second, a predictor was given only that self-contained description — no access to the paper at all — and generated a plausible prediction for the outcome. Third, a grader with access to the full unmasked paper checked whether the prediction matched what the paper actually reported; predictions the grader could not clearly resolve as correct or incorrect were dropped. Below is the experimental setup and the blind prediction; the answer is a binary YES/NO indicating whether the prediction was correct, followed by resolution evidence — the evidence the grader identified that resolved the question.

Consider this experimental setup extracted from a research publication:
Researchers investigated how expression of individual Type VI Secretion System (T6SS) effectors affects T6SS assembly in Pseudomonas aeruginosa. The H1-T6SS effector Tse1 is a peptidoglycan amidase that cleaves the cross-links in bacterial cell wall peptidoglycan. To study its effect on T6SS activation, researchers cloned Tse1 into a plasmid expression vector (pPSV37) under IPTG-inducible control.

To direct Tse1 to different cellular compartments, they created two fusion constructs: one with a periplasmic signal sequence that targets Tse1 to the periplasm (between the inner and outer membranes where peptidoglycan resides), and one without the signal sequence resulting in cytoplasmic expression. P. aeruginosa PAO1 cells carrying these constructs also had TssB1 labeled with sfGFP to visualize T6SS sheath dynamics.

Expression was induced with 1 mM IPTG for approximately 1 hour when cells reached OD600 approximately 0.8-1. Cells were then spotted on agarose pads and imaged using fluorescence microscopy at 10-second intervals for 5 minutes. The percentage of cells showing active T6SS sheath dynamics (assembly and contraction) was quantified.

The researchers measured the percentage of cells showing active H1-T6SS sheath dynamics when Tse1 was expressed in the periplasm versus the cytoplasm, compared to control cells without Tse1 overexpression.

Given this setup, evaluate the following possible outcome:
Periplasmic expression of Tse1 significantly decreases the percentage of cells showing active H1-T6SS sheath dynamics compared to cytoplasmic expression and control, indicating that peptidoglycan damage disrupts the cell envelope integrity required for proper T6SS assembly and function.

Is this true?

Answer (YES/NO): NO